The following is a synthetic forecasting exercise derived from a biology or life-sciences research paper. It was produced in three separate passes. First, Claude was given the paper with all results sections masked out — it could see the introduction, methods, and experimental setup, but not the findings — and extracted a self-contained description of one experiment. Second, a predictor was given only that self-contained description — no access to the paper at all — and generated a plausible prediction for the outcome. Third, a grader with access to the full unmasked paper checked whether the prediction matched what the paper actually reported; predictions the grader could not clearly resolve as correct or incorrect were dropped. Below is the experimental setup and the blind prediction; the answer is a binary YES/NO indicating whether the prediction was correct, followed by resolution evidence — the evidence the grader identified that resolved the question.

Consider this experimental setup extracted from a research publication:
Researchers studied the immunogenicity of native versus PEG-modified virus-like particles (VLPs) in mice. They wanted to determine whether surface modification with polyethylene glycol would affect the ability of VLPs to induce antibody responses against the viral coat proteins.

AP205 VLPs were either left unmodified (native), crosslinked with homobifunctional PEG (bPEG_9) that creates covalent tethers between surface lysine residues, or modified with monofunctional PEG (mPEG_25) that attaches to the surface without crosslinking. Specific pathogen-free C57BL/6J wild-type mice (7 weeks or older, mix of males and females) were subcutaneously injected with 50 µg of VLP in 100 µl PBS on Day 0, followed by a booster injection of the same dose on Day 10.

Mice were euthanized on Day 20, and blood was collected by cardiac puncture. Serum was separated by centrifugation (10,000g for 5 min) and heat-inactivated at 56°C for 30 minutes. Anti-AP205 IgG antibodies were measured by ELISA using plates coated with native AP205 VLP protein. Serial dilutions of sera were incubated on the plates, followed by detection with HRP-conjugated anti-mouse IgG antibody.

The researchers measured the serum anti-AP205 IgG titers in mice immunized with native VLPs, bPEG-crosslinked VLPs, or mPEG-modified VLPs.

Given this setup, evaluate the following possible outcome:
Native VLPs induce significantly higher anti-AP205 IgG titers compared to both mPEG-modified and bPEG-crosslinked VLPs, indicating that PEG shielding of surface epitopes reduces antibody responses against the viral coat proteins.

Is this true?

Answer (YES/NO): NO